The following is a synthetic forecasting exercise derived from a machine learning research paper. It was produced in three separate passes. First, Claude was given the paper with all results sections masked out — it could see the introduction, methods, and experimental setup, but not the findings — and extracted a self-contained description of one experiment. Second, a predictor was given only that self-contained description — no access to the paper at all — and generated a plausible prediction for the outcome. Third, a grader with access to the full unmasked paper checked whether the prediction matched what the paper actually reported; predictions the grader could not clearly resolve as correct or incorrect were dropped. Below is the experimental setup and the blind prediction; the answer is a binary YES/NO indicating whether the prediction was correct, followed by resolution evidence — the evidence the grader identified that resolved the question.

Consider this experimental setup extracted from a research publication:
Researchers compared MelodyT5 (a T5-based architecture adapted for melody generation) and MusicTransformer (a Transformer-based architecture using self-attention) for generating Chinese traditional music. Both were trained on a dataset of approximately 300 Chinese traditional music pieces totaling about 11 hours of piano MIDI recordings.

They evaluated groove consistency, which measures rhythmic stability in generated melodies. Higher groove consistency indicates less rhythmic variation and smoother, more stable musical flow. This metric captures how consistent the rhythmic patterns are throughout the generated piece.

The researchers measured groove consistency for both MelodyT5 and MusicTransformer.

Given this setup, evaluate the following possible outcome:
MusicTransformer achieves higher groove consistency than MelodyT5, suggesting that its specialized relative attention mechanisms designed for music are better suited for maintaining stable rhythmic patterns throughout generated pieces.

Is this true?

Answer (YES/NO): NO